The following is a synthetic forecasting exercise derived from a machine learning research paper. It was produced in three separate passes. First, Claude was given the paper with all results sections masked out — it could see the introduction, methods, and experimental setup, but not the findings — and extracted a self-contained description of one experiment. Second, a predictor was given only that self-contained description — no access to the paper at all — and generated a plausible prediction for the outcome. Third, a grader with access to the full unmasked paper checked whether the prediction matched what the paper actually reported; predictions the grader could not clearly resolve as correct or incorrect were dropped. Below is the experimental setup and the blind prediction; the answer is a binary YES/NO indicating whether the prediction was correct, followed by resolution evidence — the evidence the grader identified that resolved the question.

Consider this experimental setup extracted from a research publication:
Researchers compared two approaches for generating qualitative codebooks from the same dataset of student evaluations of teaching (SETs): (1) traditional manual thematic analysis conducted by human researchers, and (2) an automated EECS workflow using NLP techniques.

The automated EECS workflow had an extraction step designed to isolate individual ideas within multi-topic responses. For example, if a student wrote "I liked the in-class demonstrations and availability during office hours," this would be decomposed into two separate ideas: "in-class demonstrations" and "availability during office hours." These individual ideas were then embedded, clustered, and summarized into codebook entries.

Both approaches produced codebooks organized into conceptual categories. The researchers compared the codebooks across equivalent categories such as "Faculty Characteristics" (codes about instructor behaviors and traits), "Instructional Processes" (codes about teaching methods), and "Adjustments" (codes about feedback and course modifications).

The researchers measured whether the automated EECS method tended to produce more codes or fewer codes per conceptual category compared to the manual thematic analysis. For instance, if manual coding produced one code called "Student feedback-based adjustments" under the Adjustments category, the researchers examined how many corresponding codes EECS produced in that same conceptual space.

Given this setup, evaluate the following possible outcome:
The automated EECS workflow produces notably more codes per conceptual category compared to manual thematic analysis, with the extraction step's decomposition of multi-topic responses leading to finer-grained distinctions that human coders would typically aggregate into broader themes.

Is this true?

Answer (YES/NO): YES